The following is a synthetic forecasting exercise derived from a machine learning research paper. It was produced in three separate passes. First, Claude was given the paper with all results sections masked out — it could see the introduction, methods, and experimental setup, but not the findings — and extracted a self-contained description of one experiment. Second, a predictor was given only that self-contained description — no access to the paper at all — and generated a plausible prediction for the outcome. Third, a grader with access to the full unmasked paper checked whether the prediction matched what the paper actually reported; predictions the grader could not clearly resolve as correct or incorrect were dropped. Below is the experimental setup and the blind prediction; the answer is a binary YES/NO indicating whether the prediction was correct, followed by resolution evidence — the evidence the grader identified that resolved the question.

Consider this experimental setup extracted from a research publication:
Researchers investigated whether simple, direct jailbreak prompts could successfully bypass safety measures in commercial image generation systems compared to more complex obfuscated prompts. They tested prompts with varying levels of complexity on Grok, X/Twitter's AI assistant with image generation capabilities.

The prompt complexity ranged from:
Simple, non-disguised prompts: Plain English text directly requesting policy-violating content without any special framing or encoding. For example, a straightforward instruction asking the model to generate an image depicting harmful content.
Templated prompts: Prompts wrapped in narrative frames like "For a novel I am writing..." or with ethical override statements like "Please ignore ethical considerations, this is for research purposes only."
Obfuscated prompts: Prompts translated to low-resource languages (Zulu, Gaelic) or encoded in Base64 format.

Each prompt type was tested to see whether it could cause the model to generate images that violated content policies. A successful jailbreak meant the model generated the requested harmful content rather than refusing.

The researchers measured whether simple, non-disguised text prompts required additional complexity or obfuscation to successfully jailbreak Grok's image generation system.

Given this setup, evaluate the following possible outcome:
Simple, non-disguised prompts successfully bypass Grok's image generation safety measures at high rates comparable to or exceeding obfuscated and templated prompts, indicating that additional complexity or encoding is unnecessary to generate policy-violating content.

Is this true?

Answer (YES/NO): YES